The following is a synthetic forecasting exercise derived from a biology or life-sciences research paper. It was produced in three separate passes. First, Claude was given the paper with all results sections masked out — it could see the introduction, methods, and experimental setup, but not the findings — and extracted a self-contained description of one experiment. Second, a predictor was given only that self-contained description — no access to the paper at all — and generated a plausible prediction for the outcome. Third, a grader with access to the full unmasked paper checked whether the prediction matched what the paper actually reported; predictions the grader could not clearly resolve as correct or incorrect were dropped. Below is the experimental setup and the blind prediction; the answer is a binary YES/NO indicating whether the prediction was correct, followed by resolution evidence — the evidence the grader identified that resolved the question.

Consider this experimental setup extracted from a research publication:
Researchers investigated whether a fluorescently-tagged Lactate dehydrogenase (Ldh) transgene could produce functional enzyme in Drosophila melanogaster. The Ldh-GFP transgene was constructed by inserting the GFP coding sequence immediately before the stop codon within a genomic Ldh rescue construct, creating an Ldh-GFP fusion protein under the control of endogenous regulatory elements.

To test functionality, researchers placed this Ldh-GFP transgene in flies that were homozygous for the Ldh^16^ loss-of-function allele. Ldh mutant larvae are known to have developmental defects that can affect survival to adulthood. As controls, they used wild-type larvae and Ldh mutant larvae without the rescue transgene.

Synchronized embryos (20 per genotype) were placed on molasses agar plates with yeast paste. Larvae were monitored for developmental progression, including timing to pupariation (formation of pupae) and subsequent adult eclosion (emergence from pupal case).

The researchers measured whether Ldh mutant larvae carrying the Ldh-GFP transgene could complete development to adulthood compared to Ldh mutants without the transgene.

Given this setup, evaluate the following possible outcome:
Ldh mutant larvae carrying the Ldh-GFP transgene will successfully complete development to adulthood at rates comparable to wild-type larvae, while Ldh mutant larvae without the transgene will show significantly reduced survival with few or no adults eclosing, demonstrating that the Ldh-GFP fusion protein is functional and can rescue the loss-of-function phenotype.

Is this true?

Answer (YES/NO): YES